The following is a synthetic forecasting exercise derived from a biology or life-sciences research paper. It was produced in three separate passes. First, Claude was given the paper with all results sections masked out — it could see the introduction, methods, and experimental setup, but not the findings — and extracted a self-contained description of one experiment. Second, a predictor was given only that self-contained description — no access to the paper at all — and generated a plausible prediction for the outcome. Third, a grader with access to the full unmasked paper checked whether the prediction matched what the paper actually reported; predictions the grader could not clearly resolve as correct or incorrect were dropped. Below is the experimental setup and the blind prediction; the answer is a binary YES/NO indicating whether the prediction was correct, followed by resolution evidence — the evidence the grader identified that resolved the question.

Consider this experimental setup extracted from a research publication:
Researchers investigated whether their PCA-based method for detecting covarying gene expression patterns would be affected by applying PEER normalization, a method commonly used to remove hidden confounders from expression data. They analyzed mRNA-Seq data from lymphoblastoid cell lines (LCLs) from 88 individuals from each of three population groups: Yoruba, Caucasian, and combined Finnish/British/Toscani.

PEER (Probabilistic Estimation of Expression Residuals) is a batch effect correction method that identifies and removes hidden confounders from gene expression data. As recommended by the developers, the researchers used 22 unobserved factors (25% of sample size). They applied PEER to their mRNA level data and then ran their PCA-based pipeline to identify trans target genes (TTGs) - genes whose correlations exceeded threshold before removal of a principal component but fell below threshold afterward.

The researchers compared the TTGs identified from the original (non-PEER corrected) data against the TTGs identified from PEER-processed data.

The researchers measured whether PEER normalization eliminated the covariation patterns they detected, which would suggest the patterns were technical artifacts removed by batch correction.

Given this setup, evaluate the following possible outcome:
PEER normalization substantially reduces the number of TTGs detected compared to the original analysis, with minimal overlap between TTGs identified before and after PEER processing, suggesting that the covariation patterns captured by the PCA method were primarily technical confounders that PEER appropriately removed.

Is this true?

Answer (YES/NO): NO